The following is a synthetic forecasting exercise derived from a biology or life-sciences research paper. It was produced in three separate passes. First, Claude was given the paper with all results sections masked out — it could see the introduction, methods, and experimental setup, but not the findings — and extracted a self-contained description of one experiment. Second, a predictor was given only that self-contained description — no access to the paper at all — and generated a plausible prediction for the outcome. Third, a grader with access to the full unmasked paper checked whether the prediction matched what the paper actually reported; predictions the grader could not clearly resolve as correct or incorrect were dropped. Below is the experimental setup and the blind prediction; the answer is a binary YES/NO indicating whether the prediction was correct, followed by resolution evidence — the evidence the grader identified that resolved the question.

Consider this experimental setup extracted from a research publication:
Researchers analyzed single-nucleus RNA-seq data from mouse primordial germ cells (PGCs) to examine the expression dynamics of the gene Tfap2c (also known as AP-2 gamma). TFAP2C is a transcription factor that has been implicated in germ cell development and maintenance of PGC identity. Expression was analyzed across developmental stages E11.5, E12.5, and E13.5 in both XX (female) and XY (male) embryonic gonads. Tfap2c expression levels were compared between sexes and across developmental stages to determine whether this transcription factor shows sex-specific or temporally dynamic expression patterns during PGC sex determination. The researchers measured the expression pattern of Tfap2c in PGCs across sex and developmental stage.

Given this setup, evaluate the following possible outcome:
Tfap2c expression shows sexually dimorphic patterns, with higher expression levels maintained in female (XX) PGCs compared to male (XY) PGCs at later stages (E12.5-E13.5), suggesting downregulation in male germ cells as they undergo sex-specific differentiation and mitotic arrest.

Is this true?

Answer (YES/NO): YES